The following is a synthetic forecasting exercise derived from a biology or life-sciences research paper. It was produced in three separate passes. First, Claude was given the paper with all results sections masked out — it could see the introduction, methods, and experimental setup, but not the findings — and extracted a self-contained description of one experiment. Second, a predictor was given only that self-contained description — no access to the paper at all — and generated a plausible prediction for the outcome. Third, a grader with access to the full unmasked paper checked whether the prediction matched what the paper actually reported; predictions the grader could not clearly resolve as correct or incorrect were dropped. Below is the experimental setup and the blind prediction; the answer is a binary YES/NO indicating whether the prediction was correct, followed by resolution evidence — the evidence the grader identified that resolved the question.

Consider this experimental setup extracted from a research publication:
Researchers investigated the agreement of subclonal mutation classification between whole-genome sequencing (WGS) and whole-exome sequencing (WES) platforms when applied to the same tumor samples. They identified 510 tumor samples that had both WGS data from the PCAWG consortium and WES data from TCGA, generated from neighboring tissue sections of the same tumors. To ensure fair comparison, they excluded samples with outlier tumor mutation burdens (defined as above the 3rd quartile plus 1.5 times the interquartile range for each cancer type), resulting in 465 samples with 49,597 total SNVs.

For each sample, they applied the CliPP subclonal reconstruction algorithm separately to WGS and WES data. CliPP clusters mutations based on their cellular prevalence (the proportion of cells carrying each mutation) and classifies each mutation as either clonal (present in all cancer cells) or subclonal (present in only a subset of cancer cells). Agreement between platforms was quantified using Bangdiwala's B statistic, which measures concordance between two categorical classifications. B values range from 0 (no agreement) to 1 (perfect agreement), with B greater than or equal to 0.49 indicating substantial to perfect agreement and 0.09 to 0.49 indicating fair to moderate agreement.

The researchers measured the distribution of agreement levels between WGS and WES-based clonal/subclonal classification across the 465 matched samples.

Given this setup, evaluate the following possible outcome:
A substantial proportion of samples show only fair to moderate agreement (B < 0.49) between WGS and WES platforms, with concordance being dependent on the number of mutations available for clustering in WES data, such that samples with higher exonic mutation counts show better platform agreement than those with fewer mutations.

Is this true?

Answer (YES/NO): NO